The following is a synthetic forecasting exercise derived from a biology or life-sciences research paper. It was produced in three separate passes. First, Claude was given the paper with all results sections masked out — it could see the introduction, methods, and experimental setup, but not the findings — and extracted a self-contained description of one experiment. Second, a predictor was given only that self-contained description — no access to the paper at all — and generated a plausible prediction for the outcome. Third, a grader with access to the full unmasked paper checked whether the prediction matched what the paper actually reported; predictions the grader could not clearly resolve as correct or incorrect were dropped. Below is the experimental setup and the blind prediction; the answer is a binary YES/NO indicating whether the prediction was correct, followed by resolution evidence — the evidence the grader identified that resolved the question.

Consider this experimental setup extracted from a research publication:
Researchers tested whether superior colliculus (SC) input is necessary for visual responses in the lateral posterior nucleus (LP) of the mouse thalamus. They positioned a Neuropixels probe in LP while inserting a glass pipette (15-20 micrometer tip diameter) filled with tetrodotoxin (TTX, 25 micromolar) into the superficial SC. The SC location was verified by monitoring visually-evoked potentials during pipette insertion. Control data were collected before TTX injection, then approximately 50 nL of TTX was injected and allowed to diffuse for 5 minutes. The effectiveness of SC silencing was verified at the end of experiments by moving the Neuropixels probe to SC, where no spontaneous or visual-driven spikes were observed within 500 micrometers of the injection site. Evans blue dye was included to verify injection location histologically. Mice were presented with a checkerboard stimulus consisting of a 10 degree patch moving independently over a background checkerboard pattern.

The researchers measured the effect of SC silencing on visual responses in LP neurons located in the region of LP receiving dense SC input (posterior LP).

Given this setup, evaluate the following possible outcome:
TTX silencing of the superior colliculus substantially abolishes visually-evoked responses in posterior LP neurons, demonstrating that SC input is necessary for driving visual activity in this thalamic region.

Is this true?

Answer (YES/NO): NO